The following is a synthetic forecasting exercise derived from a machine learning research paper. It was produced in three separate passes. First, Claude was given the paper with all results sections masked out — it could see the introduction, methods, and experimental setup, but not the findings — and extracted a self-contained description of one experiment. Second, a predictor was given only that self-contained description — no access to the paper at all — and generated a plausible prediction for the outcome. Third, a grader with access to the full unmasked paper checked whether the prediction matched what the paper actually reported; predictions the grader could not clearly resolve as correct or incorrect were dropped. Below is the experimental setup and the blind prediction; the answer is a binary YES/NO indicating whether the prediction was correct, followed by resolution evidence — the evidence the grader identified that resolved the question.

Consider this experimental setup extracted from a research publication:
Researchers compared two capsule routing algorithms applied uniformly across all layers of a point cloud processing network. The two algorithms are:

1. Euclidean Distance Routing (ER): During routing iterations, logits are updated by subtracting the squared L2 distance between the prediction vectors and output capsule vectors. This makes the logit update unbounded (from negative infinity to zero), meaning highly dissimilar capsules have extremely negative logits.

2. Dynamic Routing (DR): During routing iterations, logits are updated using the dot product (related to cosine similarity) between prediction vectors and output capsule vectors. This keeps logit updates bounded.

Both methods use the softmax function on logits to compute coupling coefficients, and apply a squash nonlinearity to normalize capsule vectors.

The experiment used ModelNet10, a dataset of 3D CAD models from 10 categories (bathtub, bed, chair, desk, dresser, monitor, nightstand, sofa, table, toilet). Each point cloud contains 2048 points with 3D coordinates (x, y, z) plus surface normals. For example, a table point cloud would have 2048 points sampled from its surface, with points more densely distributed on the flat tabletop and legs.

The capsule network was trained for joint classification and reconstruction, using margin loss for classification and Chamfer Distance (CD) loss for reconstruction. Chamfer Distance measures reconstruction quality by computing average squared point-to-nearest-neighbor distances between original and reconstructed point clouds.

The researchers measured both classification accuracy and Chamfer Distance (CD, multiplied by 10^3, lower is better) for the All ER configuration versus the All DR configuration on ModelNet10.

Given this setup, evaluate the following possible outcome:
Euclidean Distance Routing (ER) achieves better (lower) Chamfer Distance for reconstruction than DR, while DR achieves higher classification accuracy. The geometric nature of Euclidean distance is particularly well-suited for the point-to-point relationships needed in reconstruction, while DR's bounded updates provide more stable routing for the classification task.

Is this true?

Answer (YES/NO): NO